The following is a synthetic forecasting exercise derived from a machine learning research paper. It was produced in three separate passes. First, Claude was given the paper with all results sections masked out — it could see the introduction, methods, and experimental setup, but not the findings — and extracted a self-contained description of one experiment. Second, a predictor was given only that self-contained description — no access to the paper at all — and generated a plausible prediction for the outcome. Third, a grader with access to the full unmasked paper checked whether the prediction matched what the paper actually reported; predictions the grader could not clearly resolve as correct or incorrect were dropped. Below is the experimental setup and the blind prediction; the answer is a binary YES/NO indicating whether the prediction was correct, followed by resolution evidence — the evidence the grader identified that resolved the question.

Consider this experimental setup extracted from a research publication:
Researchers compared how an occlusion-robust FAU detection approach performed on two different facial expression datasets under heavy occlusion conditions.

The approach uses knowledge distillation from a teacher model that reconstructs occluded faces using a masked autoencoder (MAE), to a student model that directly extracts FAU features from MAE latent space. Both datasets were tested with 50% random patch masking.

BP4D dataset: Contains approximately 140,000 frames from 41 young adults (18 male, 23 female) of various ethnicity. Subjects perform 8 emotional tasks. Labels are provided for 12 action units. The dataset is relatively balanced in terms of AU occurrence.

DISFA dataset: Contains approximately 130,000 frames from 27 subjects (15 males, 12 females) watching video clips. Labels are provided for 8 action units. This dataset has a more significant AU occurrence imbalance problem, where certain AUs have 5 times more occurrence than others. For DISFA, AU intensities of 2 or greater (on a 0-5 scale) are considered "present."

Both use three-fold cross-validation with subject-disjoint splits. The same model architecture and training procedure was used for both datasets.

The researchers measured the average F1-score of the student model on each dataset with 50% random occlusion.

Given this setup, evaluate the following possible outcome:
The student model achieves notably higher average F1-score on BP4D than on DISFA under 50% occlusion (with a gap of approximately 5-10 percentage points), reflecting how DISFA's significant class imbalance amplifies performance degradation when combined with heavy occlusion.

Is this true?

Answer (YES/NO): NO